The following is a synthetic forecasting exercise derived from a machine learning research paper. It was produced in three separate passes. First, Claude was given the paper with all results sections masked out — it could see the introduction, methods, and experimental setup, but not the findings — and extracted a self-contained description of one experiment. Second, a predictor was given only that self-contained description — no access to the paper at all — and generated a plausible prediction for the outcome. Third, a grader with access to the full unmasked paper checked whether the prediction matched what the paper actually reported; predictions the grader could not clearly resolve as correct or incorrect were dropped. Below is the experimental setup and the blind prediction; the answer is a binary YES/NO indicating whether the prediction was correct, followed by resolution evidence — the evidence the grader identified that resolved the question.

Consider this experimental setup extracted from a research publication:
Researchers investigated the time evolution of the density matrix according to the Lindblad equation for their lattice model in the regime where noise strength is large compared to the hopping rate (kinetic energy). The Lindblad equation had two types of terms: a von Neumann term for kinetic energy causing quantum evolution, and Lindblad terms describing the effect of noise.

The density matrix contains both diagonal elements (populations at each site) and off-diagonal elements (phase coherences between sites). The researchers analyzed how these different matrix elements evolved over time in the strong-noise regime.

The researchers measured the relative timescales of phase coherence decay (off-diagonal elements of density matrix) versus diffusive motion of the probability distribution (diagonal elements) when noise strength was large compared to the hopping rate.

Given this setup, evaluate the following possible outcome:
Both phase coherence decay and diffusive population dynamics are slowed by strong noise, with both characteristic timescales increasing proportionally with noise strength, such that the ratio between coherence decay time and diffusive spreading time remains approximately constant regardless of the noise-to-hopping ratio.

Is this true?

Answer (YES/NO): NO